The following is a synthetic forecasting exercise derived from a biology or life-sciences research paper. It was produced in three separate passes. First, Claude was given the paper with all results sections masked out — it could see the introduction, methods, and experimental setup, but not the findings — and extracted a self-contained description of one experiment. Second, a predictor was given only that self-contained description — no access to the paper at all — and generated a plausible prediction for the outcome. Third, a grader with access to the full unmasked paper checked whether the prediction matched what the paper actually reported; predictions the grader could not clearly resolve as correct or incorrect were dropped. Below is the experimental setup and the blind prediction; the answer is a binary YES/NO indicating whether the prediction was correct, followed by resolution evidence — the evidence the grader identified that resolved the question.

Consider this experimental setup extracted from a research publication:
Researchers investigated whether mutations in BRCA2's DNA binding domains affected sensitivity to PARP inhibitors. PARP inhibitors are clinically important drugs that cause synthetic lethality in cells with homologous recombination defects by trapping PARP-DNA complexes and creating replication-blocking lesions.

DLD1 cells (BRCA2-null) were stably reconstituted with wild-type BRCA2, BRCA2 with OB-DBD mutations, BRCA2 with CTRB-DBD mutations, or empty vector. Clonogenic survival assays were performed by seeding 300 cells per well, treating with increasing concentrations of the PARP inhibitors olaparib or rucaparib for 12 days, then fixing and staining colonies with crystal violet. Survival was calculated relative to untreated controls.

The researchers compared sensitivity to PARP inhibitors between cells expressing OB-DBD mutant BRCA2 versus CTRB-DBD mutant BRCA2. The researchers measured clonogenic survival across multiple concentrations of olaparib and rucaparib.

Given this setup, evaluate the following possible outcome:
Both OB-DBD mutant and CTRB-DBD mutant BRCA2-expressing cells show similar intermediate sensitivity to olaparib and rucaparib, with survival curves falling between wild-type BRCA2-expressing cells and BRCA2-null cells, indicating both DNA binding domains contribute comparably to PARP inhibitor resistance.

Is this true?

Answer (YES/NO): NO